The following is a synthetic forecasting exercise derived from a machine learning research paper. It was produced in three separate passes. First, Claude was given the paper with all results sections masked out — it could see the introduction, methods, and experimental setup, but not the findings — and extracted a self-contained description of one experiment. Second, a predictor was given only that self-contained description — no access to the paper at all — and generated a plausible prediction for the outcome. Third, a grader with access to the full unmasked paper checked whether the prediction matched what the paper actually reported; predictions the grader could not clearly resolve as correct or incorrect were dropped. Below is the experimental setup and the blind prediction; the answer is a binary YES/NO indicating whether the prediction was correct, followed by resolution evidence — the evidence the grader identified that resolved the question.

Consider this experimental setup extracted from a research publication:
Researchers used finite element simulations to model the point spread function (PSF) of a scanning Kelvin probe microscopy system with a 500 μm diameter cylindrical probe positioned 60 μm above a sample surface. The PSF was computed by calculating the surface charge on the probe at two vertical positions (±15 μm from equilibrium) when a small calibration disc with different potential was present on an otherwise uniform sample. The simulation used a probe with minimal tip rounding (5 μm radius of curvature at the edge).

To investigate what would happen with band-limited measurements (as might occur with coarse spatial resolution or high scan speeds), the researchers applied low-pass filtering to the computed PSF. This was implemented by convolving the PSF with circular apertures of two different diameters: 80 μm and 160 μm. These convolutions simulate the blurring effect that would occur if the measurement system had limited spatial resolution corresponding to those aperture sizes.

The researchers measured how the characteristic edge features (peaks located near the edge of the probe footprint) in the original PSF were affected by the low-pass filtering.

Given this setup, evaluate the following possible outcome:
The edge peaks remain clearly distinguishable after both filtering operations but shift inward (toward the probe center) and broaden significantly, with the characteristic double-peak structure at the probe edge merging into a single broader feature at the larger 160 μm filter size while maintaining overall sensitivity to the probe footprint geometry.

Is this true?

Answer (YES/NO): NO